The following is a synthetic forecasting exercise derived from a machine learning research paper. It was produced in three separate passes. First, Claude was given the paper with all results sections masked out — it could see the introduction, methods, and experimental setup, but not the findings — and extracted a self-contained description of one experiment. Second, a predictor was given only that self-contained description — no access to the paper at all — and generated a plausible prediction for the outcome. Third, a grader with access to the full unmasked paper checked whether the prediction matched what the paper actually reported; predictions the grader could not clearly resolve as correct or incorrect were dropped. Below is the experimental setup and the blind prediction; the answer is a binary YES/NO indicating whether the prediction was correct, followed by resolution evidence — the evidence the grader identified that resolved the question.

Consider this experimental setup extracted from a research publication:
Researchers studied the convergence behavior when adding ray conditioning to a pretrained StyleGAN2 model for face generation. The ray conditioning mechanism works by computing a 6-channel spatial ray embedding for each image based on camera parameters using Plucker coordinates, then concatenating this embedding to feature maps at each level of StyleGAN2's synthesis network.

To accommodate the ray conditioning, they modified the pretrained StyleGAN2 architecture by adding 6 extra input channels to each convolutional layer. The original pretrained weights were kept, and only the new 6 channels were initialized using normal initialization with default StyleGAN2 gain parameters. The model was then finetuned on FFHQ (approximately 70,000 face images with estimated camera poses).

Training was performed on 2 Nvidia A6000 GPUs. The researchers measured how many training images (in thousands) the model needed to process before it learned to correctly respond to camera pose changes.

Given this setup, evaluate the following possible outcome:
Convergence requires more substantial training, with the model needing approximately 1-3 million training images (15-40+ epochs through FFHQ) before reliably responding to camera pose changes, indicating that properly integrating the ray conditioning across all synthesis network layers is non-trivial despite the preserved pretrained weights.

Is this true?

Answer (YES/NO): NO